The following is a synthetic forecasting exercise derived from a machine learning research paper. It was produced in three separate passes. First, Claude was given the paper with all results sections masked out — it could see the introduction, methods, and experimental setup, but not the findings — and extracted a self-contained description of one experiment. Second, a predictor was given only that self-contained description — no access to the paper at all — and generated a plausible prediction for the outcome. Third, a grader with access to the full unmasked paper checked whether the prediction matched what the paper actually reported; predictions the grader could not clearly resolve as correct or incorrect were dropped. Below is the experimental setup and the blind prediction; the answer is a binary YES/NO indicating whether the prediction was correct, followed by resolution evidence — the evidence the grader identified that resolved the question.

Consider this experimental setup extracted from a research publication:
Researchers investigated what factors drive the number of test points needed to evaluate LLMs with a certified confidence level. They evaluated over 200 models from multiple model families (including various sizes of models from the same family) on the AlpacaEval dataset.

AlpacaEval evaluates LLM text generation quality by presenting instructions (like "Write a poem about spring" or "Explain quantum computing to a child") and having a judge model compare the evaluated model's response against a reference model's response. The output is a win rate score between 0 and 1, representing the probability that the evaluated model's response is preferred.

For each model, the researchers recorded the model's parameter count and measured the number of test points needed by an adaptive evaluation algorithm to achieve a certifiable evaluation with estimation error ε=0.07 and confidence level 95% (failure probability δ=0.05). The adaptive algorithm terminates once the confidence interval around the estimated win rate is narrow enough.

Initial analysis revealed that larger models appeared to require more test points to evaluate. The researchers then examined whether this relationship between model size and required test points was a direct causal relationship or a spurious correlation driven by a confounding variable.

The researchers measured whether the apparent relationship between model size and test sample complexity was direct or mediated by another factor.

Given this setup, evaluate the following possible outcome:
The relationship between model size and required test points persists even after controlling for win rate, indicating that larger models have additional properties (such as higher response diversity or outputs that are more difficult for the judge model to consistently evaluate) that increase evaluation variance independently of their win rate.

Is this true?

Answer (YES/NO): NO